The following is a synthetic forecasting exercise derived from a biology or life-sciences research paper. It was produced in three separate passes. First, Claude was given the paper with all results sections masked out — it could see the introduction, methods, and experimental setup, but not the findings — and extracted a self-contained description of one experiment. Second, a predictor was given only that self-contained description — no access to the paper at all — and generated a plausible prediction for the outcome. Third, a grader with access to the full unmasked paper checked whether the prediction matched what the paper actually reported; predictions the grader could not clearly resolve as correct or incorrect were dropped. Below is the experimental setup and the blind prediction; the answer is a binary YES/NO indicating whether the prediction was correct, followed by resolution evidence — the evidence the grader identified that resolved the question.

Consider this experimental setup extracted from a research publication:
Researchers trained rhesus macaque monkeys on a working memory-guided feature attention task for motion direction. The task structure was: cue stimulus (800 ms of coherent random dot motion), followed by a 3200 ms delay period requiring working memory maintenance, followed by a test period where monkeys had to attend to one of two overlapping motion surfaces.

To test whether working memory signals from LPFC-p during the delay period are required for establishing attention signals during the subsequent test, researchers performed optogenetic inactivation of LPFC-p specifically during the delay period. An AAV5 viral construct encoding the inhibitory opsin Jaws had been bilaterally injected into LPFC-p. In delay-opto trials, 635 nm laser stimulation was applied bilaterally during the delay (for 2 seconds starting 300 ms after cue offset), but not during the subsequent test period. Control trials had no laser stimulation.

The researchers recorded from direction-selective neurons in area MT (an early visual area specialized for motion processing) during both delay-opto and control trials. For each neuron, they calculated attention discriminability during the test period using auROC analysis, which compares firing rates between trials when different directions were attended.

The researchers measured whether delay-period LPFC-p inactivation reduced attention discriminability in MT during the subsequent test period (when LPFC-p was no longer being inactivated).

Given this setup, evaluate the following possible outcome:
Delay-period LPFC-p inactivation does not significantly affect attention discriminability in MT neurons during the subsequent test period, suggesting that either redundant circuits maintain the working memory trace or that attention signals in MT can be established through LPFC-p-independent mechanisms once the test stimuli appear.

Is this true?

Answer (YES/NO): YES